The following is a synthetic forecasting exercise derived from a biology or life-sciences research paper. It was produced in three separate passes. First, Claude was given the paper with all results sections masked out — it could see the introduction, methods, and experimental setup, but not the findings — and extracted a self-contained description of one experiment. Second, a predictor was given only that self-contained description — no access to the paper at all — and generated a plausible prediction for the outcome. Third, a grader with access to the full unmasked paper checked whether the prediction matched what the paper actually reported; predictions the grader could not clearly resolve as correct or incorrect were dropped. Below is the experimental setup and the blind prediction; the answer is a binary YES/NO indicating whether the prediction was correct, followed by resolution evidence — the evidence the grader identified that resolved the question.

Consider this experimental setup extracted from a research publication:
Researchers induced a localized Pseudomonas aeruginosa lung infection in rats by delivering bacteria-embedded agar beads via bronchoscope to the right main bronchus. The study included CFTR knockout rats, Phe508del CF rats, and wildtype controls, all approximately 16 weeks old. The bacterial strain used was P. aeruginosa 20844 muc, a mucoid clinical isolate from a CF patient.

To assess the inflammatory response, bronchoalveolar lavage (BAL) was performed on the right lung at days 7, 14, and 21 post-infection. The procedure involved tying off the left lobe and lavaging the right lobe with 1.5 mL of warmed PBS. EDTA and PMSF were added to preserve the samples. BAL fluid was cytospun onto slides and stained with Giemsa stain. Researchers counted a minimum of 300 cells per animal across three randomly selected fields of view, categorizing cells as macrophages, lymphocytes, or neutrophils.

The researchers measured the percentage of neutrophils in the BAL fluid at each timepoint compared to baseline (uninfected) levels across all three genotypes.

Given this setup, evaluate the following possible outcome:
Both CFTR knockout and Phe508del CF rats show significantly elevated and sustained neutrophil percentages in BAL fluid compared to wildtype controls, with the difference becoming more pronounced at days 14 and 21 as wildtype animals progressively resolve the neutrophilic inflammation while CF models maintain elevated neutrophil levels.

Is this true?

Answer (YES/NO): NO